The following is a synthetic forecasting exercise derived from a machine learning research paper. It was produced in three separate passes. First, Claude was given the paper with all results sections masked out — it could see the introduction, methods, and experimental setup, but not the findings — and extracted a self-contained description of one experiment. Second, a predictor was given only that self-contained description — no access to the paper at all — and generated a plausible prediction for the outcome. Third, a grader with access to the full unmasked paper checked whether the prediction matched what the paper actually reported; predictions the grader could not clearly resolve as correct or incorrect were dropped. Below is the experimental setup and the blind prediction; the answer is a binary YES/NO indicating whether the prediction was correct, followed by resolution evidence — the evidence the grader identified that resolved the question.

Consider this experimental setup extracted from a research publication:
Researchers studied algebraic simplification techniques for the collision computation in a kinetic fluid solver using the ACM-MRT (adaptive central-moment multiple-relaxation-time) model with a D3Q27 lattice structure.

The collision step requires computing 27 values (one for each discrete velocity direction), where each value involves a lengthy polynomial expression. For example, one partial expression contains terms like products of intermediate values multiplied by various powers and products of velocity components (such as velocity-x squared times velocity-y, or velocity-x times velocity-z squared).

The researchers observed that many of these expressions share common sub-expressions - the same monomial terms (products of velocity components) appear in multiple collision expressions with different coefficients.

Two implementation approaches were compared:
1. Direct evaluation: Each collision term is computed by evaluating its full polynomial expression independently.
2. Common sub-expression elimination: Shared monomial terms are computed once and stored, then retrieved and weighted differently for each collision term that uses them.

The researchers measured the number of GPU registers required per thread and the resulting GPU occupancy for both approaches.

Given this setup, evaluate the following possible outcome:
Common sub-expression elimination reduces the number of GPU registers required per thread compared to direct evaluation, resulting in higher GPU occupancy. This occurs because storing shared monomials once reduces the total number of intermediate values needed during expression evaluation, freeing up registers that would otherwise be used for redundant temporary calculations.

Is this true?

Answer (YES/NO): YES